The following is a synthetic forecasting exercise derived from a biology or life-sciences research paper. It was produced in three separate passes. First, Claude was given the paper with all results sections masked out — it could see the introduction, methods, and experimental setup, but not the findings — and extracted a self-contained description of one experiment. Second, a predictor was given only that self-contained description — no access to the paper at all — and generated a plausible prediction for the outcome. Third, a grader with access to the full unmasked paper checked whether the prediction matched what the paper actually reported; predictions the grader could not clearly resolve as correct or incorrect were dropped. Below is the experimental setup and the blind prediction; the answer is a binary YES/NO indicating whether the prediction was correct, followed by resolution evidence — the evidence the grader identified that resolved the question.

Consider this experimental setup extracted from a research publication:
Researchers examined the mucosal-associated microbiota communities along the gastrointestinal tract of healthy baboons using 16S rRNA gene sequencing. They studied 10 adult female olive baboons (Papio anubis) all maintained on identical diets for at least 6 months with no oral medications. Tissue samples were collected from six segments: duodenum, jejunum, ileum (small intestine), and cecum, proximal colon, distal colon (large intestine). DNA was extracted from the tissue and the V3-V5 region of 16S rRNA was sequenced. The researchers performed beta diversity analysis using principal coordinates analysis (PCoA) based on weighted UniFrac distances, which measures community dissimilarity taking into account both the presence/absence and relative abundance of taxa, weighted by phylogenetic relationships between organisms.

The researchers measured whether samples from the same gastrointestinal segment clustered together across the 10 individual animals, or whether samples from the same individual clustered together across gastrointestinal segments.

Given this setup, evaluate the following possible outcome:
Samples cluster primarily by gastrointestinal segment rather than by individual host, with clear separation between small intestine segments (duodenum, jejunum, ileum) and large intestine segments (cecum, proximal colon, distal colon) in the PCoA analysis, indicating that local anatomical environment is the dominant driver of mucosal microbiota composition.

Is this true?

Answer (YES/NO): NO